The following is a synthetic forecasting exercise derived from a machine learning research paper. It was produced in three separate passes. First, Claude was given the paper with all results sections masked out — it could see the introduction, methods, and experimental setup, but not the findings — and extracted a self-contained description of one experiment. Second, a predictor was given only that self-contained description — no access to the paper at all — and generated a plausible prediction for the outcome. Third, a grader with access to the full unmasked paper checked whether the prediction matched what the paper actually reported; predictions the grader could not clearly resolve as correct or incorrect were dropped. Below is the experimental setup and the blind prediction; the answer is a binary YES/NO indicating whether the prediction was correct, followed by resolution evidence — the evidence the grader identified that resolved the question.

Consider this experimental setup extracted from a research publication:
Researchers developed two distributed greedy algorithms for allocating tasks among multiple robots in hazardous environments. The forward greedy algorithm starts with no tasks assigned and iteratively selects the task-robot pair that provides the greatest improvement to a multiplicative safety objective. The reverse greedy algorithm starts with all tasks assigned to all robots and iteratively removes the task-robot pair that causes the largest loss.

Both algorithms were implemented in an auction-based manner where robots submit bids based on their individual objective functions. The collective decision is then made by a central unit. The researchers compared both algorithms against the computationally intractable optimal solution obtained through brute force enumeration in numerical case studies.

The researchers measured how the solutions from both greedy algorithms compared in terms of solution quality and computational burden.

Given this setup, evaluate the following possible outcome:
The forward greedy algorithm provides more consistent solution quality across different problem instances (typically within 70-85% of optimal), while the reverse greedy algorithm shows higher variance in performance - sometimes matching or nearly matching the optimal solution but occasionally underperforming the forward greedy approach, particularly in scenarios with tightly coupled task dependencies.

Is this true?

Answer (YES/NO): NO